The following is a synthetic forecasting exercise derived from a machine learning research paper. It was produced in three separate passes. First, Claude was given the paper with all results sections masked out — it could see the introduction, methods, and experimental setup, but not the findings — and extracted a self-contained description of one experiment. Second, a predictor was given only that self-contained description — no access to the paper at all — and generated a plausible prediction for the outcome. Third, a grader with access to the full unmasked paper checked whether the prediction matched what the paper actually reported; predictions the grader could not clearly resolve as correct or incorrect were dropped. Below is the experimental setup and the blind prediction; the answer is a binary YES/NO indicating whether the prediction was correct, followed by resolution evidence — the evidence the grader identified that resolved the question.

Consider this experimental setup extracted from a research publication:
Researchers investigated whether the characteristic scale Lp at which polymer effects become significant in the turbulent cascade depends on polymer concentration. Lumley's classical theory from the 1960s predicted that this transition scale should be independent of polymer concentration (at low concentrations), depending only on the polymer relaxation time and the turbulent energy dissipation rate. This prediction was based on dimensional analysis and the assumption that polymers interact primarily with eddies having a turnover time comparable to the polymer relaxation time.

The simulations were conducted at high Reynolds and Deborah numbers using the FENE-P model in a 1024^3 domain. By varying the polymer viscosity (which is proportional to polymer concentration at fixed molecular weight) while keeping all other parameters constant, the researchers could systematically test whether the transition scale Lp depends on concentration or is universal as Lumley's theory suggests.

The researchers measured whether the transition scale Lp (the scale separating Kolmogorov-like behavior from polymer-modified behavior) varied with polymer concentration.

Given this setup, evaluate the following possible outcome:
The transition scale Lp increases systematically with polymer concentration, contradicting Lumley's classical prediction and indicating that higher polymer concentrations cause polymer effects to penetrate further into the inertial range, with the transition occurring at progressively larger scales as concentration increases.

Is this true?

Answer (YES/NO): YES